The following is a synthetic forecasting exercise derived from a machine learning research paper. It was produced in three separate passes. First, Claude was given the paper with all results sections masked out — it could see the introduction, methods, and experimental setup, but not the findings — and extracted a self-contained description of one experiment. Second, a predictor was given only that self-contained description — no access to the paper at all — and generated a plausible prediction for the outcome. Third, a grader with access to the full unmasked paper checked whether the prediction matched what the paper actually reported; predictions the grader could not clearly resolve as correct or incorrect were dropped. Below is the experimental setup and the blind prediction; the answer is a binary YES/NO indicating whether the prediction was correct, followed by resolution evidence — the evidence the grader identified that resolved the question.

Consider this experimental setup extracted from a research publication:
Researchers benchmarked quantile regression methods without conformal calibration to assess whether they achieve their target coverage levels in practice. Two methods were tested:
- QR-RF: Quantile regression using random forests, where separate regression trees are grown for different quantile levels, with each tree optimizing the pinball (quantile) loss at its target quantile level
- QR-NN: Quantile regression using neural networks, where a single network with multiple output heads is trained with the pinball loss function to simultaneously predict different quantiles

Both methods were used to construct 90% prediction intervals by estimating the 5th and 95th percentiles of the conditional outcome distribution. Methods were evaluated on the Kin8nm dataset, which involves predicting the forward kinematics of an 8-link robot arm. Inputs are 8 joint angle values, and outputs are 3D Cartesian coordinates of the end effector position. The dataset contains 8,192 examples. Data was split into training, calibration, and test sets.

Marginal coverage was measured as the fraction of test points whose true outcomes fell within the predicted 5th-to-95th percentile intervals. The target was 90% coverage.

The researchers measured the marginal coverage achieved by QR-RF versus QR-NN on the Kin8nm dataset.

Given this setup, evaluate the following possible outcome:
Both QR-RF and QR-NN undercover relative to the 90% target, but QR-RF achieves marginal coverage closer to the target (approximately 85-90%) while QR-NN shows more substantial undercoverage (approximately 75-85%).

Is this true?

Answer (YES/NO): NO